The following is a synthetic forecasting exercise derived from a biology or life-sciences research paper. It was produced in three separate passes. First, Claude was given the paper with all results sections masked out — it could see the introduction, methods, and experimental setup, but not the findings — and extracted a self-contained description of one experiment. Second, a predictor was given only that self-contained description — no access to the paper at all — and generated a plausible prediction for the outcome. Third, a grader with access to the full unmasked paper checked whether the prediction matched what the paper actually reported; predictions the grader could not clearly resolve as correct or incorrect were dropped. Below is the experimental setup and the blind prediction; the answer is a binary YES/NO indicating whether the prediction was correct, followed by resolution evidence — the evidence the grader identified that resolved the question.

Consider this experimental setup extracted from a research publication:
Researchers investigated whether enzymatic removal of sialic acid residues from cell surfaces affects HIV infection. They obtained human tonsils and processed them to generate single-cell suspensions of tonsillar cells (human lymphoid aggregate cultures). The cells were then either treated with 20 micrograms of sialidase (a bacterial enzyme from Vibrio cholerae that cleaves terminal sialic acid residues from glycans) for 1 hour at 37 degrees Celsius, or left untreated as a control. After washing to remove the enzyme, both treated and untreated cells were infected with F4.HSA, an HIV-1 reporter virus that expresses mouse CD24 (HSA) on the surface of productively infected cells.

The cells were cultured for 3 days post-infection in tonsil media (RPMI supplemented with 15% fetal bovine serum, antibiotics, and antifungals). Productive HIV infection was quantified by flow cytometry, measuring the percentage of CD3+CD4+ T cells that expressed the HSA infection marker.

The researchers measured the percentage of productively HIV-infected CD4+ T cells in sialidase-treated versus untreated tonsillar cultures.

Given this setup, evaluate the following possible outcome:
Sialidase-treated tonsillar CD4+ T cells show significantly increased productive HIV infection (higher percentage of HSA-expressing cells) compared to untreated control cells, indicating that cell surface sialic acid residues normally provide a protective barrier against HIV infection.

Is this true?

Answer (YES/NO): NO